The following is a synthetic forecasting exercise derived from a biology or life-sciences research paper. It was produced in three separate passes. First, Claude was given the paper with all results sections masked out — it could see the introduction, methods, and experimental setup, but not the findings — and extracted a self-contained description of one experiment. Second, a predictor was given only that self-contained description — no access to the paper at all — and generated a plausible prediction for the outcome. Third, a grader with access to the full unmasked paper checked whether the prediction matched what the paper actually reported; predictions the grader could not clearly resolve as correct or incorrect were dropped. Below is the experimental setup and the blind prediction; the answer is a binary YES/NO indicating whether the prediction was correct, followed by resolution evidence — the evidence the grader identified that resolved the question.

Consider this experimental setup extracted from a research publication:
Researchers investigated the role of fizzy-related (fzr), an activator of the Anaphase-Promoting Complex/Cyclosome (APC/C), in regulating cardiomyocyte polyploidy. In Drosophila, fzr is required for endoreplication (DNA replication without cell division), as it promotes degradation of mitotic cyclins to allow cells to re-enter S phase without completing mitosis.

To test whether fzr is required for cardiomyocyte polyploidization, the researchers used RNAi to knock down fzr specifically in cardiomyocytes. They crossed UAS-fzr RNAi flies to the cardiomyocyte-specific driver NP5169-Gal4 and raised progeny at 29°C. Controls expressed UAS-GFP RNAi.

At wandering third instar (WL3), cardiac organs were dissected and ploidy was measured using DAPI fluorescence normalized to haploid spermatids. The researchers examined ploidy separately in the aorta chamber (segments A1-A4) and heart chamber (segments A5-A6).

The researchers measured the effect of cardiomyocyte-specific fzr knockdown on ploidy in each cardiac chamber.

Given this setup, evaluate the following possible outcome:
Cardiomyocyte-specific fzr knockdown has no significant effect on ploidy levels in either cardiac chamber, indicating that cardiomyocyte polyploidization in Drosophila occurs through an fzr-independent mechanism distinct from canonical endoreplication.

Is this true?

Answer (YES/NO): NO